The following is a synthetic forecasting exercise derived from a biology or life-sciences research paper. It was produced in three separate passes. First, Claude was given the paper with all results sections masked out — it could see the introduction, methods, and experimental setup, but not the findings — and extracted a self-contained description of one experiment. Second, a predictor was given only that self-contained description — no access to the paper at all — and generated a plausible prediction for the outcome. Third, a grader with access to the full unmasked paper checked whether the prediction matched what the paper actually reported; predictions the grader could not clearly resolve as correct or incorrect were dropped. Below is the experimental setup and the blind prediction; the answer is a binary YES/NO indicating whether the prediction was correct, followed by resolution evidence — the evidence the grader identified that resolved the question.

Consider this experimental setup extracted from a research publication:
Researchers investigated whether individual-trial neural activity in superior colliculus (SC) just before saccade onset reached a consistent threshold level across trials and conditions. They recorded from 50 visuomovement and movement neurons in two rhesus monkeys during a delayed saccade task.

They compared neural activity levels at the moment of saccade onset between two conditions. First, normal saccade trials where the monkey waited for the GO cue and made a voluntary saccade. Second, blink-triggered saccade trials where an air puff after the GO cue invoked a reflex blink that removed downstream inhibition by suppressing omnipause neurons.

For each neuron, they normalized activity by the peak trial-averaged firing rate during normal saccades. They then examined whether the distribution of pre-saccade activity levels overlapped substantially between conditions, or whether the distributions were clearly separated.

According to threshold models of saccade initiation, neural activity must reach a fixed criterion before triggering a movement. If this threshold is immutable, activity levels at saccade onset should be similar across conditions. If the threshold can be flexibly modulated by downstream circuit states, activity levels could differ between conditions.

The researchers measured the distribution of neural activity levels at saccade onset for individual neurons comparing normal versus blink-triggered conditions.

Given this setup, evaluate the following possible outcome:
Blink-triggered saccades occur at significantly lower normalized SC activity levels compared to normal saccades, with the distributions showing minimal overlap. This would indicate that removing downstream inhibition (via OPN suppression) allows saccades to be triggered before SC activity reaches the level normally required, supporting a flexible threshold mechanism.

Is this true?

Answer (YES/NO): YES